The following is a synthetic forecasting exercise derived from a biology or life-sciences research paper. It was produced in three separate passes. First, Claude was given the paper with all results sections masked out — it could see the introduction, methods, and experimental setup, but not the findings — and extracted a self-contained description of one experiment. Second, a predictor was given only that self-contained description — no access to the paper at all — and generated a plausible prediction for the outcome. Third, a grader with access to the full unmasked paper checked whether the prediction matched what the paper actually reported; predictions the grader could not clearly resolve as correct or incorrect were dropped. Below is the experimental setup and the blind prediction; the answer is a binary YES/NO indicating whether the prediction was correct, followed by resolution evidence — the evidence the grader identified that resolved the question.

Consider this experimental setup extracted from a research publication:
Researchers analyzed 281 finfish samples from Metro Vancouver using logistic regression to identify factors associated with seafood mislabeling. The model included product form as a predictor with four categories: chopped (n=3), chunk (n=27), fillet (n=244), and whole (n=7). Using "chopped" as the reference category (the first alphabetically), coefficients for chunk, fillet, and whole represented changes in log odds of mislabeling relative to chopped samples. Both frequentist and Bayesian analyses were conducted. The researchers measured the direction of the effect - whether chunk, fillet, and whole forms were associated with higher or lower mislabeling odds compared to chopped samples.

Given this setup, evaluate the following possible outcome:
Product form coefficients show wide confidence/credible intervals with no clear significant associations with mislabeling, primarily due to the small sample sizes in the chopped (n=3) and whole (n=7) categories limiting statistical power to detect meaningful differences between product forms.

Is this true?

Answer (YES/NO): NO